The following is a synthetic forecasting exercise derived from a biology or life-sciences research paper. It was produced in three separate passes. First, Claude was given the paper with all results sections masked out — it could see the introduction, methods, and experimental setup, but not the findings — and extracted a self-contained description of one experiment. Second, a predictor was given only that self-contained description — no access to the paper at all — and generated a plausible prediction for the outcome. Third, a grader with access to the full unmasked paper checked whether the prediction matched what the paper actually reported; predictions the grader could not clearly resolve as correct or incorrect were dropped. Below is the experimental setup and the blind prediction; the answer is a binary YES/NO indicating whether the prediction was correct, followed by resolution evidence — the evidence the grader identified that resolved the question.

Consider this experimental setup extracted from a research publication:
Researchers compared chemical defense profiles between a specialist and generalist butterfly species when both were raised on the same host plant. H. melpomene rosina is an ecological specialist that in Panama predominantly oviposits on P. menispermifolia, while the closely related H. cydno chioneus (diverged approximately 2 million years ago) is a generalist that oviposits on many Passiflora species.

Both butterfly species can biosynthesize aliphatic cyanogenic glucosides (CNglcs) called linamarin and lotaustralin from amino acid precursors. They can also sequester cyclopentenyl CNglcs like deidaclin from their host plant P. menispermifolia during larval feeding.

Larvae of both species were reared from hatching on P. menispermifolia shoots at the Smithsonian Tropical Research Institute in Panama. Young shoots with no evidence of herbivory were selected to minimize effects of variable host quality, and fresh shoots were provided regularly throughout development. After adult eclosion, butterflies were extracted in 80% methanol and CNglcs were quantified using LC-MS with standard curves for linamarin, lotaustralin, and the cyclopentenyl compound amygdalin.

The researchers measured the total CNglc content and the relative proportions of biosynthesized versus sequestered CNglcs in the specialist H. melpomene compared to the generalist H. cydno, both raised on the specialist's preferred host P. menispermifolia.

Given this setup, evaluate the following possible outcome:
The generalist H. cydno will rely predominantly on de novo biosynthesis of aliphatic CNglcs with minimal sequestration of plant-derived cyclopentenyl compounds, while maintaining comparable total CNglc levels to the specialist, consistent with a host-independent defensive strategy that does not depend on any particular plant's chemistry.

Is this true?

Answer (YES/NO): NO